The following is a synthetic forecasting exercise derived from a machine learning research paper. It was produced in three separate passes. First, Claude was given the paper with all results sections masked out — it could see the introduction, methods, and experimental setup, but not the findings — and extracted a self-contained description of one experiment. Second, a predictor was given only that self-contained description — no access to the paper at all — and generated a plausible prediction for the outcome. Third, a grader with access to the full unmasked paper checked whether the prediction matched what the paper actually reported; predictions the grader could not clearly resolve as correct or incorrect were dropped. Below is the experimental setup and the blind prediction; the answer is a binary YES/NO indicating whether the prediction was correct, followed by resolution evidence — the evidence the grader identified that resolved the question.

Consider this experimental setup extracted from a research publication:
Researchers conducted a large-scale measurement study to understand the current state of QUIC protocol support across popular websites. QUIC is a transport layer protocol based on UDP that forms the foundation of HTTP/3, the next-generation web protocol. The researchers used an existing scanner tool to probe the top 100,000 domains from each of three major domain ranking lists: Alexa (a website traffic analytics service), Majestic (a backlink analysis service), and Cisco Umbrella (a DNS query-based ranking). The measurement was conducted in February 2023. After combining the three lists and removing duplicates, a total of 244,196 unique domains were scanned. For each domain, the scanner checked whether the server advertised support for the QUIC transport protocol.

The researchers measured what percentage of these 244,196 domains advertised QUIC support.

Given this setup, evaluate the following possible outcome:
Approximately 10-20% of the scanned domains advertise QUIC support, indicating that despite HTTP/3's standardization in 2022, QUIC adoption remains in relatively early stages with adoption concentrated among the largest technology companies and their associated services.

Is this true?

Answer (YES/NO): YES